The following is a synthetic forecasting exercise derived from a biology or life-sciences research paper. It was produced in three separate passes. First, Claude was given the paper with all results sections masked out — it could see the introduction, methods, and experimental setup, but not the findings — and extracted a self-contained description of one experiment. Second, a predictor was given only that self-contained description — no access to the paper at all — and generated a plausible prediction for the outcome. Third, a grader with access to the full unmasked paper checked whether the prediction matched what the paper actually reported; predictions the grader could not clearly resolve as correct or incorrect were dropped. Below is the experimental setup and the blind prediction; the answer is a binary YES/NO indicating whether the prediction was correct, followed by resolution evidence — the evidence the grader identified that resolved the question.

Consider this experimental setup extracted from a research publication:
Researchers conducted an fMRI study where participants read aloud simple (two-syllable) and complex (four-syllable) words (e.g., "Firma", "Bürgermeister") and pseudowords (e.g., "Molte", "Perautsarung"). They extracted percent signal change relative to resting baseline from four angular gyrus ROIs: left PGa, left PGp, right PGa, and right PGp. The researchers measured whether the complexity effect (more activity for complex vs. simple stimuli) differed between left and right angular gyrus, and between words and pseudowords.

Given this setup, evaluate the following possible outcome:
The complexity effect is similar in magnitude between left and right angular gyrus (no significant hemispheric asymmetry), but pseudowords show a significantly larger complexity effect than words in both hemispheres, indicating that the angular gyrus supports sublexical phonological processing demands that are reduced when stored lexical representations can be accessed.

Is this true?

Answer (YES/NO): NO